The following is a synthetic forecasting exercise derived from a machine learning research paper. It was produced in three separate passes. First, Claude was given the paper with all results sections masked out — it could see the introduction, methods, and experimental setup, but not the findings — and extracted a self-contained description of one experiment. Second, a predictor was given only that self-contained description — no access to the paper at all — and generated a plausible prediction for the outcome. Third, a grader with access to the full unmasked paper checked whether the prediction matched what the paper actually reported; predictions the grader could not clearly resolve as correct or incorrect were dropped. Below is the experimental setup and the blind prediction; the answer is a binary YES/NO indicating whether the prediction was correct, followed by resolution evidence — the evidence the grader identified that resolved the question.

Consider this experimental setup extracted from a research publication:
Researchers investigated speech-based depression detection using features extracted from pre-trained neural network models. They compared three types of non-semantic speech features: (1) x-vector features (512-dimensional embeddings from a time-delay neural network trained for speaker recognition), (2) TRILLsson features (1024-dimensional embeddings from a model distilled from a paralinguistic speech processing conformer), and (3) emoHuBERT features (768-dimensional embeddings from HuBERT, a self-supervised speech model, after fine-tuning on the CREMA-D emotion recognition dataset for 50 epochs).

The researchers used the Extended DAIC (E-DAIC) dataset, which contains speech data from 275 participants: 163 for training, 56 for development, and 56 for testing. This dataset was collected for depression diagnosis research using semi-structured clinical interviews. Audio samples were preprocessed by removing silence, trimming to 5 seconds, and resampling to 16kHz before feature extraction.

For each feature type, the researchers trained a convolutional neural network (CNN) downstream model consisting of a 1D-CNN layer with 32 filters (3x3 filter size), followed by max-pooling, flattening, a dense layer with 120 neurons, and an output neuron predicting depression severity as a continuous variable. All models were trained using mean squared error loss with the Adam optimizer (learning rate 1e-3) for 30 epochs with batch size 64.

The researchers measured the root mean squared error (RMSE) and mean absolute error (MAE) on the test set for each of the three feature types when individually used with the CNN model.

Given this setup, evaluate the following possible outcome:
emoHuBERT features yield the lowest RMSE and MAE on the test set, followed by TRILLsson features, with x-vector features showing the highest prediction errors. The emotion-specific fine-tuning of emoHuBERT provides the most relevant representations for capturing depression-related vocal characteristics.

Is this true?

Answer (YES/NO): NO